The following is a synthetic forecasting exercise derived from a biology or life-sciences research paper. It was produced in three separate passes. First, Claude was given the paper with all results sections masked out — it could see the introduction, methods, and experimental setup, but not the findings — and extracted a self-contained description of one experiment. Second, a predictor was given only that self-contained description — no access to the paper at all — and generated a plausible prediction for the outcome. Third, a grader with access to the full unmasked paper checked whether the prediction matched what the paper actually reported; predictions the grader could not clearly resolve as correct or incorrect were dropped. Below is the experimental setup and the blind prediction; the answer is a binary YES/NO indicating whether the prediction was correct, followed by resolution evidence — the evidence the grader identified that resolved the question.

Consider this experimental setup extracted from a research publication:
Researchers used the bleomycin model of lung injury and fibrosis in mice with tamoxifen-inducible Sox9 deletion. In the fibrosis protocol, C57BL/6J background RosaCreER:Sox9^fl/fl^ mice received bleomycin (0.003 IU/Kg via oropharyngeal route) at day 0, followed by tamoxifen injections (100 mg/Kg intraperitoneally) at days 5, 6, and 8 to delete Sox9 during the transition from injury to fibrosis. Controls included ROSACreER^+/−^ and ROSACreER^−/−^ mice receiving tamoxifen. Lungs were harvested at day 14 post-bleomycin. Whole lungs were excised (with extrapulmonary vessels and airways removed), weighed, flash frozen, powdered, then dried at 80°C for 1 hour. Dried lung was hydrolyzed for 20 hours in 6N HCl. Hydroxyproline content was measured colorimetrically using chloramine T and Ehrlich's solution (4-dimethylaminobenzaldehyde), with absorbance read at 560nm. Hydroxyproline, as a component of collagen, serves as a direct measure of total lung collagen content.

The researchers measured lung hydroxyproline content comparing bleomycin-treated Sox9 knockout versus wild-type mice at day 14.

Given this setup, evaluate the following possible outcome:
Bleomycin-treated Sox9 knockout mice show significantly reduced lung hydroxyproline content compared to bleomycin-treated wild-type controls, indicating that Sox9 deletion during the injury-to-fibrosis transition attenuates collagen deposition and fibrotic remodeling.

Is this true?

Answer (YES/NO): YES